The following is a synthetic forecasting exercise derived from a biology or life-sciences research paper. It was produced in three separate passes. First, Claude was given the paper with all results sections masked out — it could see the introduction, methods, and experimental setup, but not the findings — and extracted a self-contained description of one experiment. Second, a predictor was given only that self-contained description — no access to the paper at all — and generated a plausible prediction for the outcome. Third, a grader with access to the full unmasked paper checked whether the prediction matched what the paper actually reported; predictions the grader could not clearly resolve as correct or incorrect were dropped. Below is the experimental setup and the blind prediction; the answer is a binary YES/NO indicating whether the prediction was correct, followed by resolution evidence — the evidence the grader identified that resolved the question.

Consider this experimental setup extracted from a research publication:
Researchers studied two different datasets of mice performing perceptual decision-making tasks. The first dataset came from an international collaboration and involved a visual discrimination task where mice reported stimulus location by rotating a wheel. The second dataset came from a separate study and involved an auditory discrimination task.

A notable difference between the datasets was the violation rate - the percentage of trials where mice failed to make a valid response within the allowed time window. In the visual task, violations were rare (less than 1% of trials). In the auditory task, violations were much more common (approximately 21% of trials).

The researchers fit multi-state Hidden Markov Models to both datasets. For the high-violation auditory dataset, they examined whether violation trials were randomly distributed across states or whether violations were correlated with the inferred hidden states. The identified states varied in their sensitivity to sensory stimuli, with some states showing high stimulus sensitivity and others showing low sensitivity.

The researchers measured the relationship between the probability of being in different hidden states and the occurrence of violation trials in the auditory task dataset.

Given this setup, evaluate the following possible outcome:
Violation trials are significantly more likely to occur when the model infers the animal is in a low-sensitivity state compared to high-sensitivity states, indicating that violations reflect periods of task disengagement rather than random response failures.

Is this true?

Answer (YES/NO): YES